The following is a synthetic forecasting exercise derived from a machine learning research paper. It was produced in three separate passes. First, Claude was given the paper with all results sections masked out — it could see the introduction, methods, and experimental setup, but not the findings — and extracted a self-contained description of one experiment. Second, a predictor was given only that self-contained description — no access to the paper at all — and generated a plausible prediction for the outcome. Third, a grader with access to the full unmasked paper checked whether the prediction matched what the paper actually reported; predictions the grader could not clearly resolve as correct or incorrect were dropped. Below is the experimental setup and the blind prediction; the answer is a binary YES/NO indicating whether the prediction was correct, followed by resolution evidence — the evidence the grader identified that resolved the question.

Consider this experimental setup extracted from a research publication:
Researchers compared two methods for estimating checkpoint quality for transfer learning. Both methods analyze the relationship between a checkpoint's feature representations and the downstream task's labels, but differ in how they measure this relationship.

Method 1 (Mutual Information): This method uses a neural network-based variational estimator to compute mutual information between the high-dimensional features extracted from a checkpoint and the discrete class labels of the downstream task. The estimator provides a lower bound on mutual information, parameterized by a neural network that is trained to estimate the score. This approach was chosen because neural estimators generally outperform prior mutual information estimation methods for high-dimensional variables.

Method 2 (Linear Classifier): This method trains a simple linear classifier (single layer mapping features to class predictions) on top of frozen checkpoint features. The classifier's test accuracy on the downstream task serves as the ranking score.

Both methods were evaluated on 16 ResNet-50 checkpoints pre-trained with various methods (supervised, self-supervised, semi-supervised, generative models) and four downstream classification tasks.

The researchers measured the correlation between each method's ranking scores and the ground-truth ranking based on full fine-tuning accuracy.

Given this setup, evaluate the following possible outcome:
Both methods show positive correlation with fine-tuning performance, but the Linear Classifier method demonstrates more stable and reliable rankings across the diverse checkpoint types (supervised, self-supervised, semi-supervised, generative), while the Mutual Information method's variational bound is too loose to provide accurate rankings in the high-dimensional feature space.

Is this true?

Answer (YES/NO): NO